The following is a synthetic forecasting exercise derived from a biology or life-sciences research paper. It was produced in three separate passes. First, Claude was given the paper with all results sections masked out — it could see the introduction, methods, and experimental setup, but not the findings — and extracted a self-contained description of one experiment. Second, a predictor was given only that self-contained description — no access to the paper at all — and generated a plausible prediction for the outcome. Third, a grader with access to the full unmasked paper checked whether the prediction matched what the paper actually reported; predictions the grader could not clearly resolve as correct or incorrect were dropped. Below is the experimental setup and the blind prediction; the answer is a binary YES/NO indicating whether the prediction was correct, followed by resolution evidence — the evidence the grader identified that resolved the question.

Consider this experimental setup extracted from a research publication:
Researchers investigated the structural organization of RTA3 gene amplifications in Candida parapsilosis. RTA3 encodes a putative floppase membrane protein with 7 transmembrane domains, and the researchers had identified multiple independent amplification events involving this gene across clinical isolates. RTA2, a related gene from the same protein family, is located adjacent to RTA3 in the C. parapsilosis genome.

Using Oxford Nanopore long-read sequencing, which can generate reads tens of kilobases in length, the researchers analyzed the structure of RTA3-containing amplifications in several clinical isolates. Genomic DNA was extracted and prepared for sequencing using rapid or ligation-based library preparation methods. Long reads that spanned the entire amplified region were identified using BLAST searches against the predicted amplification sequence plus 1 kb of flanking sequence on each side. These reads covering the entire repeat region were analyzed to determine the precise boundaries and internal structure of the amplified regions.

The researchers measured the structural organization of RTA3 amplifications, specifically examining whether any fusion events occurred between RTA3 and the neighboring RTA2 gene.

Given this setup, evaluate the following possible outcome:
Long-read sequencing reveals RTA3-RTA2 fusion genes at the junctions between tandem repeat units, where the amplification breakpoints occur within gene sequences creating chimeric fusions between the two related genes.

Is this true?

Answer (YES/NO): NO